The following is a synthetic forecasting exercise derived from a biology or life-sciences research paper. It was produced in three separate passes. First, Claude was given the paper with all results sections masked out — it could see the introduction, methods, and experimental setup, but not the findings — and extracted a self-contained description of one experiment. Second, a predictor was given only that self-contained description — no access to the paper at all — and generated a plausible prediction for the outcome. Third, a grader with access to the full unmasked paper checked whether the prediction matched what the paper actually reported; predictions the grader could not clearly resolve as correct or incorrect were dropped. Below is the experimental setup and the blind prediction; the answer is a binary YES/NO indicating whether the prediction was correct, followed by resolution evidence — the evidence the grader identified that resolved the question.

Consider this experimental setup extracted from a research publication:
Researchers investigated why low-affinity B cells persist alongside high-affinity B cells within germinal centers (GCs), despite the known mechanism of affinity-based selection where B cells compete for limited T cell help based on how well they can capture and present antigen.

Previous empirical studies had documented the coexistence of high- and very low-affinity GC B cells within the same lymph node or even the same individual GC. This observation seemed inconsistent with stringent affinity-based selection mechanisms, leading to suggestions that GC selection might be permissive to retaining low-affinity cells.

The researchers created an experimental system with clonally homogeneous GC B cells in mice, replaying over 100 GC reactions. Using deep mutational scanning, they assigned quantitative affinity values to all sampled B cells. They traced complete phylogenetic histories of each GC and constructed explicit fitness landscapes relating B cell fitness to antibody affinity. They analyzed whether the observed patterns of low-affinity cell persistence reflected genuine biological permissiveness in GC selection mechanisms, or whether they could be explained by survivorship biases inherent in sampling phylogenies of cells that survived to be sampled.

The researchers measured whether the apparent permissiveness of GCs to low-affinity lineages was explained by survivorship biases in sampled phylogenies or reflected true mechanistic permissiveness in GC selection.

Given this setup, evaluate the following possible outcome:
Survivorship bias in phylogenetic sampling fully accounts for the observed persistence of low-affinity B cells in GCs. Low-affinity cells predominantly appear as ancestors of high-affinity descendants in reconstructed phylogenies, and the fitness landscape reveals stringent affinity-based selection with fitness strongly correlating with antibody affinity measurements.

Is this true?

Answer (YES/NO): NO